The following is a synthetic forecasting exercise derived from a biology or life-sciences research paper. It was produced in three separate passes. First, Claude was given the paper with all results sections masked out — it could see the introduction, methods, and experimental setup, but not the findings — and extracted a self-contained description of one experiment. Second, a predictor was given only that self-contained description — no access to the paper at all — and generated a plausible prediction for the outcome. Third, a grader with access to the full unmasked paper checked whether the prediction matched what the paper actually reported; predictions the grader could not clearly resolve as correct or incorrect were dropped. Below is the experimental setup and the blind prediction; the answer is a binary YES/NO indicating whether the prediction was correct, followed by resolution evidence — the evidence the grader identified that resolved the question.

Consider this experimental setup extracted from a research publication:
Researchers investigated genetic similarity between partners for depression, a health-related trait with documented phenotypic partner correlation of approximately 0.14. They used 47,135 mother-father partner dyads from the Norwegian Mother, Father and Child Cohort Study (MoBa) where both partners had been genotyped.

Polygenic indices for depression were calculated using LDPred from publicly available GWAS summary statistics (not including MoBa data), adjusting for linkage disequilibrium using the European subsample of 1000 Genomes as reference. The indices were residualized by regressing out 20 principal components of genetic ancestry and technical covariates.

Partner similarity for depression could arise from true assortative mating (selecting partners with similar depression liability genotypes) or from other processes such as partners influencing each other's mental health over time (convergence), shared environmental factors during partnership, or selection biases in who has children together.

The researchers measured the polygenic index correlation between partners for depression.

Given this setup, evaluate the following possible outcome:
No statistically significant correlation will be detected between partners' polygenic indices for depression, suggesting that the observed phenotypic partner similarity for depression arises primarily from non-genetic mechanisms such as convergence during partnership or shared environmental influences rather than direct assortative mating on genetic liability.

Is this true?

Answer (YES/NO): YES